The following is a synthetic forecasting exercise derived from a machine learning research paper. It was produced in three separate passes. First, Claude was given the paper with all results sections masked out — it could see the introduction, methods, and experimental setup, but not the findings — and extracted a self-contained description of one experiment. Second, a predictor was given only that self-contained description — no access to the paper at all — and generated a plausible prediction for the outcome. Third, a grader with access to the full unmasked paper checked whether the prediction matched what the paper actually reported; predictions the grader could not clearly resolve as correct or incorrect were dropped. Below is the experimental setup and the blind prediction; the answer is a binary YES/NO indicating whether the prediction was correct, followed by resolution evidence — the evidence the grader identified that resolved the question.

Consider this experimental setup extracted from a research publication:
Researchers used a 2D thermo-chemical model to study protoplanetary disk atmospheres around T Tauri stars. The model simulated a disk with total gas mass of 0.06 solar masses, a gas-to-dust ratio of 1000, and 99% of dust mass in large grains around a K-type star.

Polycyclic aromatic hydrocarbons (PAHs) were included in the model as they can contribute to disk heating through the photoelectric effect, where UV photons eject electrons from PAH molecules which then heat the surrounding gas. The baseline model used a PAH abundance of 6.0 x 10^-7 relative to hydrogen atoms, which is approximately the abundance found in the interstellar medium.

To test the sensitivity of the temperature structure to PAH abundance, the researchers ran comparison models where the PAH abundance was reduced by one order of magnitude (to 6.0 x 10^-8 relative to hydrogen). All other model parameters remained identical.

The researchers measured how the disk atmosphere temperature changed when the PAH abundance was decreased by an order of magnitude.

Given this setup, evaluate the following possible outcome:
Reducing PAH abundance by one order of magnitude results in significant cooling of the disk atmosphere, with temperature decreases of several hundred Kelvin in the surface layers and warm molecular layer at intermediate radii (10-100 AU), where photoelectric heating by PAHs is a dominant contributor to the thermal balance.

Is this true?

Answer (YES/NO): NO